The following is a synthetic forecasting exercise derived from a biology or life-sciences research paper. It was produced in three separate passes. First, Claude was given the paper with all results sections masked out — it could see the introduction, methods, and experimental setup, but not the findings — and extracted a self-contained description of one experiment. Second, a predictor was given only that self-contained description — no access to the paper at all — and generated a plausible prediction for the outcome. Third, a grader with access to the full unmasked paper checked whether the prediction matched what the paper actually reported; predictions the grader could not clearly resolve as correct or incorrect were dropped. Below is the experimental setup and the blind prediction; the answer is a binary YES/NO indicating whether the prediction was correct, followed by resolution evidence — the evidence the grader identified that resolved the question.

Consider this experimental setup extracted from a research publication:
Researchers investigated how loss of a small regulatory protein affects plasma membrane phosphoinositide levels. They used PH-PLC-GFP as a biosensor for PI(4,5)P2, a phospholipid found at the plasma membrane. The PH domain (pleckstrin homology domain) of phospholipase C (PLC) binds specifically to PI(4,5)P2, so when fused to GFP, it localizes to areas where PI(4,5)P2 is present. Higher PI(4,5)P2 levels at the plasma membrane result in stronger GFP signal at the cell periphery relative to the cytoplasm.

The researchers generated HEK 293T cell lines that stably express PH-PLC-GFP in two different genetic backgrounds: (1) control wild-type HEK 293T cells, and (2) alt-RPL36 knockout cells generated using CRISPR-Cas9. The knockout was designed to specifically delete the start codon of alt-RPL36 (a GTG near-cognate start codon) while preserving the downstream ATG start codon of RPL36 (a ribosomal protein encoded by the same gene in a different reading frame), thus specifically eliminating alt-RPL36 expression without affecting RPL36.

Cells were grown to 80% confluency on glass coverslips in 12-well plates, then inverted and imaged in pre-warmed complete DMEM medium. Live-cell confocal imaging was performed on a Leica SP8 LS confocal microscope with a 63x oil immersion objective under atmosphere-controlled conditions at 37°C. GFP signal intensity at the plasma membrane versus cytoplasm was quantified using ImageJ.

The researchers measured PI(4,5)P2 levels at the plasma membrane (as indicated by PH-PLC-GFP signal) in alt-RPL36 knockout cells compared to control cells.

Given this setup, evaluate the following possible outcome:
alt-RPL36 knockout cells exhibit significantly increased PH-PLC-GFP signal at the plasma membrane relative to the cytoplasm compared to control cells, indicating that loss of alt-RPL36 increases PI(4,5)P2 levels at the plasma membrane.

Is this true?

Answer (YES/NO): YES